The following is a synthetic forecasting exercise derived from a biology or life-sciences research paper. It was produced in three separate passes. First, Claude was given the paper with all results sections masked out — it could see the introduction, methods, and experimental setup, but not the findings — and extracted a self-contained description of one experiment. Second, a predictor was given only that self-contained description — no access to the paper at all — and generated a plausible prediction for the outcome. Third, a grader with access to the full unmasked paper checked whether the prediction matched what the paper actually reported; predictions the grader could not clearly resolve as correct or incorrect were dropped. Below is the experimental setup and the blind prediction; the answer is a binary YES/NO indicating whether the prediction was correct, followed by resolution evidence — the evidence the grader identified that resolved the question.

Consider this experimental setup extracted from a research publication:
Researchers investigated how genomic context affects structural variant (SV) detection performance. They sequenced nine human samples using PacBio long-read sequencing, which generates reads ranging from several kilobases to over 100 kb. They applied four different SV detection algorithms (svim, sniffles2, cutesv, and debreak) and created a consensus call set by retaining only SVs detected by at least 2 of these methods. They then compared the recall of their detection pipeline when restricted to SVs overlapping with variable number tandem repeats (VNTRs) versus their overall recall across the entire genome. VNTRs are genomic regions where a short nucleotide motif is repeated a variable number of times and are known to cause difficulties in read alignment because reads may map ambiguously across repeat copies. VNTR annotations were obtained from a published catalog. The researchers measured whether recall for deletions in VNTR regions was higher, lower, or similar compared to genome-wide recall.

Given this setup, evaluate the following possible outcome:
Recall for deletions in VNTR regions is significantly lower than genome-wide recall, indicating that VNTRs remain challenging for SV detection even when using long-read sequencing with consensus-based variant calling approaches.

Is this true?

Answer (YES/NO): NO